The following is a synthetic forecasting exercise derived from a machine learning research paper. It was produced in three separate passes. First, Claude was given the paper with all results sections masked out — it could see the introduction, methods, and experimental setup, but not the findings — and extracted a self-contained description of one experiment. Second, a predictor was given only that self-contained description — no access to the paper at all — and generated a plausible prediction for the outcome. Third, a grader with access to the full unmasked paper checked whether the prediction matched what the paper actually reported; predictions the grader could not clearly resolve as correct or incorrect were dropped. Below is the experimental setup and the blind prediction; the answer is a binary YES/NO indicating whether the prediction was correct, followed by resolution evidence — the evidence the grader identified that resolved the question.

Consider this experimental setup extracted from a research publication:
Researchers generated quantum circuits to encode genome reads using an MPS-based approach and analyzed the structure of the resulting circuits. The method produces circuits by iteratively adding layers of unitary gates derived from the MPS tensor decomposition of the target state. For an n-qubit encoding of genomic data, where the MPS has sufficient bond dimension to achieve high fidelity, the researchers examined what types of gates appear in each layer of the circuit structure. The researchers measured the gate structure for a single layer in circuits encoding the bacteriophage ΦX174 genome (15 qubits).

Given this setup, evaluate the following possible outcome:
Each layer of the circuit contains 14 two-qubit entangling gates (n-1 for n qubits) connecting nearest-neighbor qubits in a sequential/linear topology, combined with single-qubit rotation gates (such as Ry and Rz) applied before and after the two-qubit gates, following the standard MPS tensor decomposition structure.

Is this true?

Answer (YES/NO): NO